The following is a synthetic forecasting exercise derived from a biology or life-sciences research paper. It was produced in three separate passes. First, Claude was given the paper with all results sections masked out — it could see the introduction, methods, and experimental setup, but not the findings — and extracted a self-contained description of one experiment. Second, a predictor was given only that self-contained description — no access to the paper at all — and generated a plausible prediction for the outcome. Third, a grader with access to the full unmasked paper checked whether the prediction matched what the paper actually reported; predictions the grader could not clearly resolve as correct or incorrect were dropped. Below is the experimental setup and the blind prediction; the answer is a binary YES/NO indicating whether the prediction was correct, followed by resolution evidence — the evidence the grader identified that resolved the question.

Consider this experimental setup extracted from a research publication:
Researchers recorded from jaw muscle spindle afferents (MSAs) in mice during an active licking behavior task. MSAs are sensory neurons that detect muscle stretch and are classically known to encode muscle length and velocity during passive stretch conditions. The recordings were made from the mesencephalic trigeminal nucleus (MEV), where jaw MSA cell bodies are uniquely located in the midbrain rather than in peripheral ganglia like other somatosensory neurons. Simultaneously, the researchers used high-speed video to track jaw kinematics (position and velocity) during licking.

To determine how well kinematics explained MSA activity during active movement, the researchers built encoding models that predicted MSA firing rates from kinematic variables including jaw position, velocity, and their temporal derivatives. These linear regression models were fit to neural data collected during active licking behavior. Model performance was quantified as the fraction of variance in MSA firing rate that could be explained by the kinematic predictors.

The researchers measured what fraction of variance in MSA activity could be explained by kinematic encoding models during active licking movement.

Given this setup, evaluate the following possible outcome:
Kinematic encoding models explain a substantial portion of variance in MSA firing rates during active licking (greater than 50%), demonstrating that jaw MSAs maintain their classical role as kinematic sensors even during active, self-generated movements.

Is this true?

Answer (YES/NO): NO